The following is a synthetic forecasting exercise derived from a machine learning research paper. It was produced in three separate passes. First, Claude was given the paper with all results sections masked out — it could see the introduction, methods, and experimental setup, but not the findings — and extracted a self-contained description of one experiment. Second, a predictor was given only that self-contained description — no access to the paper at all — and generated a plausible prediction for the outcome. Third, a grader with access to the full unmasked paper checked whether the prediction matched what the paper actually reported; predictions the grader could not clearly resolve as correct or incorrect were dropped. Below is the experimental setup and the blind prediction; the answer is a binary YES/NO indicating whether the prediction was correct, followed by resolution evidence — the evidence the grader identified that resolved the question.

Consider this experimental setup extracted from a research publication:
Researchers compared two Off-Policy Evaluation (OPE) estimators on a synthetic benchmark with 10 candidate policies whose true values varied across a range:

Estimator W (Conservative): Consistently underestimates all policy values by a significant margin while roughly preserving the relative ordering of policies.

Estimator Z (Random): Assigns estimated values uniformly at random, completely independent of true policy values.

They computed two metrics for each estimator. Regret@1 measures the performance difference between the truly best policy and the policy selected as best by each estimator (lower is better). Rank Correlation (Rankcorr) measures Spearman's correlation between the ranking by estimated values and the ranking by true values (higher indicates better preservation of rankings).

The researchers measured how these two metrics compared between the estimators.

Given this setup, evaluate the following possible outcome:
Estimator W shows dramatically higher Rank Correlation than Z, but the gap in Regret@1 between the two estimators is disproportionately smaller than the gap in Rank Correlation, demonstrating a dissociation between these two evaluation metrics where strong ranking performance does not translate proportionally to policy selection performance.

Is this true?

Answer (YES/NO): NO